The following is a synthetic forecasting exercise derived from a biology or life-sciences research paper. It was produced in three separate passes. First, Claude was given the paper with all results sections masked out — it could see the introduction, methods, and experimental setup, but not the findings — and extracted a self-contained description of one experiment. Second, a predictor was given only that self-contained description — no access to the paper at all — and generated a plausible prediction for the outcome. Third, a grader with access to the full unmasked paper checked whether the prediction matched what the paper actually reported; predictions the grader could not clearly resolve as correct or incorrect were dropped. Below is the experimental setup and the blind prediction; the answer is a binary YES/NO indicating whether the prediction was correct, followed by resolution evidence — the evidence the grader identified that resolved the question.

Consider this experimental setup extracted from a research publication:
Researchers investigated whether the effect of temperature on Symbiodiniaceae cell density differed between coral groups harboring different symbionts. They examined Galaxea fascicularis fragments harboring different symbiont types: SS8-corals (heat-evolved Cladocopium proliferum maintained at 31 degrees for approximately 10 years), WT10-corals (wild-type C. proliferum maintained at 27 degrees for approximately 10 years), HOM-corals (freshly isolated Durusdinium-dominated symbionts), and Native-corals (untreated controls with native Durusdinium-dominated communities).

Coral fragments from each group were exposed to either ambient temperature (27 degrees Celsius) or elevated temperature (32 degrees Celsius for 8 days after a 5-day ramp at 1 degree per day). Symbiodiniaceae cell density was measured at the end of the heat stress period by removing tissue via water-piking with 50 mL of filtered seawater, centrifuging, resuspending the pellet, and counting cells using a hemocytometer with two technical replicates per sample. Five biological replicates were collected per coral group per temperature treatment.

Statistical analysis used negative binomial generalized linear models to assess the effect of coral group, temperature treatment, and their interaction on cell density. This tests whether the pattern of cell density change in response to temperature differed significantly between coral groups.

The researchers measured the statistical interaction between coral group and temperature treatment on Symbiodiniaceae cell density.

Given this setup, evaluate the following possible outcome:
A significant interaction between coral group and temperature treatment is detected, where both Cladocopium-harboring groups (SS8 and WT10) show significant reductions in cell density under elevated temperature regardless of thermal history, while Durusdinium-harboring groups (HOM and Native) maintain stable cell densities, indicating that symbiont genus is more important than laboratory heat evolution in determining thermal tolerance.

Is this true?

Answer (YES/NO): NO